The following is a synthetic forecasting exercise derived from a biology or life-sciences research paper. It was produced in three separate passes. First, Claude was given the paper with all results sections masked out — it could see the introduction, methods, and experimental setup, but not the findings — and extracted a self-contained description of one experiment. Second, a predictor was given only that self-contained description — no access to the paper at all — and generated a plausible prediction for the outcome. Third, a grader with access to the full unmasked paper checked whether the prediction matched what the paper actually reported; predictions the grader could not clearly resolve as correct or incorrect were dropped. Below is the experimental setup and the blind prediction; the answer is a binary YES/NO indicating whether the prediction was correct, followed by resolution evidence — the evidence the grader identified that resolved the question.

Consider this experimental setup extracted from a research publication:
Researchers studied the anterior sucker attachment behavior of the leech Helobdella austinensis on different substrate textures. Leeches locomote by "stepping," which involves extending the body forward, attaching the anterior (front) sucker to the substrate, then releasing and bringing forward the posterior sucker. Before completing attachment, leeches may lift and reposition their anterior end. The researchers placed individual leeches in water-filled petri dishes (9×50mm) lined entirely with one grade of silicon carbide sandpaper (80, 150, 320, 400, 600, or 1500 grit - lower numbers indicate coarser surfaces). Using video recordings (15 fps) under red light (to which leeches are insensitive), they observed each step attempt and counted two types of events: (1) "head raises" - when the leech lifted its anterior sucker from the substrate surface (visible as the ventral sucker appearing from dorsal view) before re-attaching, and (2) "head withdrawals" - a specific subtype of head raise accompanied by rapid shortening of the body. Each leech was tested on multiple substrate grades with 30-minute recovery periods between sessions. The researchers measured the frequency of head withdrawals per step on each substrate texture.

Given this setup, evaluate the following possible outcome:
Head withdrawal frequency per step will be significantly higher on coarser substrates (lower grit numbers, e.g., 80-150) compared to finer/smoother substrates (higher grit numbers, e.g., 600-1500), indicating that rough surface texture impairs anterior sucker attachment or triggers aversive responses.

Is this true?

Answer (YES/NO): YES